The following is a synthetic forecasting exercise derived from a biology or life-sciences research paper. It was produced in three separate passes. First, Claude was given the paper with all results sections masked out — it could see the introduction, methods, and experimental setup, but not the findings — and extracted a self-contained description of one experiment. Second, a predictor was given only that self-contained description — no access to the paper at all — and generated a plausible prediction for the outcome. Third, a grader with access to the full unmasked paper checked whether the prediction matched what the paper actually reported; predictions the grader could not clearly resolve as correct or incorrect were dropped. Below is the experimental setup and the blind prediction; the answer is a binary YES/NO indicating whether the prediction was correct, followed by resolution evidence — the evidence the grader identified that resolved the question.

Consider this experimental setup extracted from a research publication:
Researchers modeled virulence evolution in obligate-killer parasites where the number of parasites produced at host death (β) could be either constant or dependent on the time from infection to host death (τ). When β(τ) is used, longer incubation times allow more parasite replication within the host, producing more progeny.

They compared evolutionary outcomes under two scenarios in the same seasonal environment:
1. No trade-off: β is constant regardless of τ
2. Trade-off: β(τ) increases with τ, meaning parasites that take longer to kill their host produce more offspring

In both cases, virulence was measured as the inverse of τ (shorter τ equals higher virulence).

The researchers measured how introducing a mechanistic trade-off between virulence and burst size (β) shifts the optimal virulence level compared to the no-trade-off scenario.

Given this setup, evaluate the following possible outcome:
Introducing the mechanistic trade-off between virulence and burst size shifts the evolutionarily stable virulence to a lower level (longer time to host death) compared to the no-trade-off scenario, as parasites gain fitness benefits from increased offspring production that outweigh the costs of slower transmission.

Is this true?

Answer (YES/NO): YES